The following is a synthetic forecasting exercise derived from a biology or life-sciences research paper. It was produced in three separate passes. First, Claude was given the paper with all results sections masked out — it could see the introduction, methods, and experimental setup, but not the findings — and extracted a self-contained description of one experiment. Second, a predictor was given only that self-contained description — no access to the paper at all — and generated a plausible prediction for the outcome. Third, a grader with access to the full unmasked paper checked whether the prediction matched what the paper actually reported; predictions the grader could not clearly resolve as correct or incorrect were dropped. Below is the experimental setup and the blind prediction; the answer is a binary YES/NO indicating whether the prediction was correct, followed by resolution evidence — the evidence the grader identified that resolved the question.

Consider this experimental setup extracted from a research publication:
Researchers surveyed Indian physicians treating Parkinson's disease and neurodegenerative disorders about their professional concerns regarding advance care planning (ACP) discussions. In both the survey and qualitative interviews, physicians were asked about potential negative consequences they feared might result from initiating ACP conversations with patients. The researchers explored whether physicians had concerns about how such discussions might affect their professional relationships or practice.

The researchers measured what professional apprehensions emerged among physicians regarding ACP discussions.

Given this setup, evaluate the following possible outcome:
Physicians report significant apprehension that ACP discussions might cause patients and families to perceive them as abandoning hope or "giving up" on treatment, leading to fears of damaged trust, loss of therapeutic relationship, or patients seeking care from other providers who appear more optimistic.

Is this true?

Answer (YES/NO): YES